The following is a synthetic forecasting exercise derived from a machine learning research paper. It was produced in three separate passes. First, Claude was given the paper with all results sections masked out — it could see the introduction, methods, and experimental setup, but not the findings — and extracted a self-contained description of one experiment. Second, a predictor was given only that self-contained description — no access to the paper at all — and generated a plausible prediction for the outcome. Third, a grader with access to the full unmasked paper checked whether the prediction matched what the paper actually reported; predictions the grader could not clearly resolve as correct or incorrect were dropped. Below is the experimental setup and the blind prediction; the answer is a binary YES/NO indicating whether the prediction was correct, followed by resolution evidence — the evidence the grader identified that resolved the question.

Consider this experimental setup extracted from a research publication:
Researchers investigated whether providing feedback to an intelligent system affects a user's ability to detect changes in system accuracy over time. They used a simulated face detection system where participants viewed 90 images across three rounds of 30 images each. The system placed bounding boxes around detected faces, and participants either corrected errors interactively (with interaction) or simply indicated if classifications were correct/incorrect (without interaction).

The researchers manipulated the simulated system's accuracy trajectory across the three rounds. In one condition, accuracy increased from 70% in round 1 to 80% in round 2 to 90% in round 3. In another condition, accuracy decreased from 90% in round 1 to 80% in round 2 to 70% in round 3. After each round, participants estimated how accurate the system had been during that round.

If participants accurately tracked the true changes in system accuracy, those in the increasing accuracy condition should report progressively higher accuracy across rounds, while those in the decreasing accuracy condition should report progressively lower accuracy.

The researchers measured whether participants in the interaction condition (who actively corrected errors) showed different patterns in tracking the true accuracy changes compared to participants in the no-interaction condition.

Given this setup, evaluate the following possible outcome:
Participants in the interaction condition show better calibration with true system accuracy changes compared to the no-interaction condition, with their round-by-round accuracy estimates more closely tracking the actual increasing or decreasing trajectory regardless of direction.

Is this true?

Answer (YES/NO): NO